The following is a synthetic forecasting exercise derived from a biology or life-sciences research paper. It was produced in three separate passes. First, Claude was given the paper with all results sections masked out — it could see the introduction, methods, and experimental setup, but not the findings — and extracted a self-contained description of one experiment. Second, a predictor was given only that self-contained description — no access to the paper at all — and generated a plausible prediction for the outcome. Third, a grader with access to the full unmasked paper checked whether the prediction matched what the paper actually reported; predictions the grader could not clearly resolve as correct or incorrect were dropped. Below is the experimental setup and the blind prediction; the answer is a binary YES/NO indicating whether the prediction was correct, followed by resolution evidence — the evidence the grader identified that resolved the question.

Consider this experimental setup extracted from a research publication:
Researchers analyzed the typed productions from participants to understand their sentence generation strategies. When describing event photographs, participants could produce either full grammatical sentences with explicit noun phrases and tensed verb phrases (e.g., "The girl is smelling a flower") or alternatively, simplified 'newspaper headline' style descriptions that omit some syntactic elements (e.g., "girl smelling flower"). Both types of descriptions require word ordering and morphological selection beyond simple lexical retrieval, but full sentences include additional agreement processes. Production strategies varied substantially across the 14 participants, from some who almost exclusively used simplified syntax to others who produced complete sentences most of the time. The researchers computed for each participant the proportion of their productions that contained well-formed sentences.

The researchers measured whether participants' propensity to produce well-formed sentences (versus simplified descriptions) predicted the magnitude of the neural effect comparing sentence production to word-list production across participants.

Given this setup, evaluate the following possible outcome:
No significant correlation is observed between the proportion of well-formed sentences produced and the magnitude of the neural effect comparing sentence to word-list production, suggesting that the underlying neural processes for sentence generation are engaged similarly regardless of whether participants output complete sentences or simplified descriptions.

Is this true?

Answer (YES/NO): YES